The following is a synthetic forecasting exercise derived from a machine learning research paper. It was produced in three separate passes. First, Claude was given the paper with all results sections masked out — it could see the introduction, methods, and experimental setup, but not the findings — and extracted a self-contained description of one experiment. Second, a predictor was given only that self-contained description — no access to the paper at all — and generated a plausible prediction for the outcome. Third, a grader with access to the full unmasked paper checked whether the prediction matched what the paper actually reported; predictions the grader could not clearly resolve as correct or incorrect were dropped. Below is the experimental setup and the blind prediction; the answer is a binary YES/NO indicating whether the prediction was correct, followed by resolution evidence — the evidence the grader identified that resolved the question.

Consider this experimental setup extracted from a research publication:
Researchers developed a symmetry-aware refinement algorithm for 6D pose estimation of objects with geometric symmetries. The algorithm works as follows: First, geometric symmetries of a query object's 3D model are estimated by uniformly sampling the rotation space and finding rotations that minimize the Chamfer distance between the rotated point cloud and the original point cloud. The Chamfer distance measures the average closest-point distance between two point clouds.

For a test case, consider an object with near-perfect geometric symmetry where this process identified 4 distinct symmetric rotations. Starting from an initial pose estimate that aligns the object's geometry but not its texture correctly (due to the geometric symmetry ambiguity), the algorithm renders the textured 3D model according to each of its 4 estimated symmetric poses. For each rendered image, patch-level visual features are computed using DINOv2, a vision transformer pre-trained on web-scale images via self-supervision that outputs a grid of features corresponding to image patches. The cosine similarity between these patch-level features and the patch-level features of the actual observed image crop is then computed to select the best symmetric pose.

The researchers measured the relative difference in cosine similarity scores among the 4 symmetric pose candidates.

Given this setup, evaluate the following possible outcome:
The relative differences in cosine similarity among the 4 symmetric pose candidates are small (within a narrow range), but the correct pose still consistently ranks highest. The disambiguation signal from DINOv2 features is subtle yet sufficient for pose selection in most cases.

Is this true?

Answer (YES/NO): NO